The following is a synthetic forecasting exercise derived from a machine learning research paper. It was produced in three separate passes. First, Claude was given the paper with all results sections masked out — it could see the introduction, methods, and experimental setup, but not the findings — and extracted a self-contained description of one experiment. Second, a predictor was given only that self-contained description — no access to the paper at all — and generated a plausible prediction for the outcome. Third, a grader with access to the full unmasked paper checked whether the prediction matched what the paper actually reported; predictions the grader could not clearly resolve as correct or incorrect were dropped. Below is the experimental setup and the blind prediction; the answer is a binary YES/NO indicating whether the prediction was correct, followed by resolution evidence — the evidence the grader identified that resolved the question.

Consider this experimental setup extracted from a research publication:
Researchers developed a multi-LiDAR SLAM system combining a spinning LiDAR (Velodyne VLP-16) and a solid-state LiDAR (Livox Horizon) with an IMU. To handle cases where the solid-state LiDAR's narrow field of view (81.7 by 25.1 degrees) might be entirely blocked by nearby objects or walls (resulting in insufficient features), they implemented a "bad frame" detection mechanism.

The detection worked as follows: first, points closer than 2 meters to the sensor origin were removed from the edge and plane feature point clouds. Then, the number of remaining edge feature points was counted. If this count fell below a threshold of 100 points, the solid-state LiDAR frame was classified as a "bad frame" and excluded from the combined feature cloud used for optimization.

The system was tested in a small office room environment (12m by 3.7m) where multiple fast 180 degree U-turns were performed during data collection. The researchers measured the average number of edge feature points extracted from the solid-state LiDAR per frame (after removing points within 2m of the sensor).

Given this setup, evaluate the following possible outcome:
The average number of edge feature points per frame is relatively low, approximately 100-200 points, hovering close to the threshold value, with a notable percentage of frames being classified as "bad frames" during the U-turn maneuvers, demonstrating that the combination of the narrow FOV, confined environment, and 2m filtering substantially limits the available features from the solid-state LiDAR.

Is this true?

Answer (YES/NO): NO